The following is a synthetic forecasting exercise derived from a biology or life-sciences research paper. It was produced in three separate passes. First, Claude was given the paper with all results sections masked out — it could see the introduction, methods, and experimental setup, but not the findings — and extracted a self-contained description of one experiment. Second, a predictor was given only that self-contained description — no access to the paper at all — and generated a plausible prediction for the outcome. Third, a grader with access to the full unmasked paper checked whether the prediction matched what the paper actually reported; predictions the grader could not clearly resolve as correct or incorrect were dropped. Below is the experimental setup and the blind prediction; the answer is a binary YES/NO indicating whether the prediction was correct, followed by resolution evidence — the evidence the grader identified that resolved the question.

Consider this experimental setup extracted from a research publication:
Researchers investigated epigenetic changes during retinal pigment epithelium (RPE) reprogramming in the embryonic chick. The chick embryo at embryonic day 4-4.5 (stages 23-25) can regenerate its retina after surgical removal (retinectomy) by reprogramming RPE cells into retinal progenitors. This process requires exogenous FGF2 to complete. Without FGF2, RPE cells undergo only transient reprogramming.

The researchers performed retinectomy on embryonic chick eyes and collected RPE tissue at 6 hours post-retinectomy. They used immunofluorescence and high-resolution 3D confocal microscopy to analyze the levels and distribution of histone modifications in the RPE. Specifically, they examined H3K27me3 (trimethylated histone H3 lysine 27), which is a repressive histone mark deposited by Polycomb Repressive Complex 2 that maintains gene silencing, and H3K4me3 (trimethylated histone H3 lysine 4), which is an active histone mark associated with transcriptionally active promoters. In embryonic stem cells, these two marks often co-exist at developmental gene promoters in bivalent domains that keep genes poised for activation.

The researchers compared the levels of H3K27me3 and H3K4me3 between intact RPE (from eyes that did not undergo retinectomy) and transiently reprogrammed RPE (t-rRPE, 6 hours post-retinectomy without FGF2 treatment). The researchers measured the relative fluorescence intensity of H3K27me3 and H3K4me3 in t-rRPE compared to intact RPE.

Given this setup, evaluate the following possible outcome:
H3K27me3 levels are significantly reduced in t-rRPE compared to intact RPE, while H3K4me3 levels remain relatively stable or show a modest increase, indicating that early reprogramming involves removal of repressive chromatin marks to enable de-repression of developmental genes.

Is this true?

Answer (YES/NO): YES